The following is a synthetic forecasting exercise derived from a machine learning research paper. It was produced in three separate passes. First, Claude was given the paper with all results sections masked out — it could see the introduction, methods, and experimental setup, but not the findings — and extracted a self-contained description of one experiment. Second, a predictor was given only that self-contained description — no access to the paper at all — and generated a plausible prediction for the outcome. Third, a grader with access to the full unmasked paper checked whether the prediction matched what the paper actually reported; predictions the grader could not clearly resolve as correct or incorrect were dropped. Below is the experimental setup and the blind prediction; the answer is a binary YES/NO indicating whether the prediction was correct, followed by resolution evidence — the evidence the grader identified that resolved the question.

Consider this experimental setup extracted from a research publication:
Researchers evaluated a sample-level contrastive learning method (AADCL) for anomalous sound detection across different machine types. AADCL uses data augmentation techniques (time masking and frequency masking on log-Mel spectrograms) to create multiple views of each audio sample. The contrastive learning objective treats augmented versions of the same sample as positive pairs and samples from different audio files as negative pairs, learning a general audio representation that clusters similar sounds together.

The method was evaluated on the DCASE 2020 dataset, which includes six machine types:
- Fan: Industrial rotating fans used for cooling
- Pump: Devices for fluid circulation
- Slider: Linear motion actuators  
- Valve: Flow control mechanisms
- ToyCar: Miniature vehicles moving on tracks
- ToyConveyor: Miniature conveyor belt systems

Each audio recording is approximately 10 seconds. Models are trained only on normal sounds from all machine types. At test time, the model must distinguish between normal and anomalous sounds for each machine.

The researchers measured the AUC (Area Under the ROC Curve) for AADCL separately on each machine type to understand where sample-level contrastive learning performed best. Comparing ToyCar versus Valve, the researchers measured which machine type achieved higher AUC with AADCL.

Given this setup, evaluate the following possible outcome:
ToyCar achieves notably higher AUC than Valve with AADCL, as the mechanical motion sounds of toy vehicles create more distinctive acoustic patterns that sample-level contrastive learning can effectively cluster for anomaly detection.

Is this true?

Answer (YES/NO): YES